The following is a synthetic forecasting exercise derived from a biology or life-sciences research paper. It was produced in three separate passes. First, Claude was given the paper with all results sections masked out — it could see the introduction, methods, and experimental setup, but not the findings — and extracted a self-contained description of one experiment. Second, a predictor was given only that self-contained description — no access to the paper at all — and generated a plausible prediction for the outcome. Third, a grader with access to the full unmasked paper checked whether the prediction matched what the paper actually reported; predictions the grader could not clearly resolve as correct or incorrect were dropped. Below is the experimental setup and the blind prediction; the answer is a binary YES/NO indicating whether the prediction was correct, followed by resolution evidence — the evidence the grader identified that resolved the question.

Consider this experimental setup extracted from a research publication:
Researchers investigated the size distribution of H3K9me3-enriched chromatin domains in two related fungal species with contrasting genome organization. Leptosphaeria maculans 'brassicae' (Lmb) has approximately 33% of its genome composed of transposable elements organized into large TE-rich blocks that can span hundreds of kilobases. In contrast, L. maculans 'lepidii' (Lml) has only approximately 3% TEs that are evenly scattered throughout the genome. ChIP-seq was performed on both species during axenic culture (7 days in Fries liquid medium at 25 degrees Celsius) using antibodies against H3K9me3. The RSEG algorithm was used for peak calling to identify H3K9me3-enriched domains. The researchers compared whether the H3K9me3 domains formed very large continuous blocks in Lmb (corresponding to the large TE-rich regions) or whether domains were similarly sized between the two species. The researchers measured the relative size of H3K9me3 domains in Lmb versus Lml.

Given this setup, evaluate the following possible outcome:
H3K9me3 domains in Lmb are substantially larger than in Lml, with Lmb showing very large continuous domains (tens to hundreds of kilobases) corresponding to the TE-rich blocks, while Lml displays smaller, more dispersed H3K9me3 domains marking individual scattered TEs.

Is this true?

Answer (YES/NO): YES